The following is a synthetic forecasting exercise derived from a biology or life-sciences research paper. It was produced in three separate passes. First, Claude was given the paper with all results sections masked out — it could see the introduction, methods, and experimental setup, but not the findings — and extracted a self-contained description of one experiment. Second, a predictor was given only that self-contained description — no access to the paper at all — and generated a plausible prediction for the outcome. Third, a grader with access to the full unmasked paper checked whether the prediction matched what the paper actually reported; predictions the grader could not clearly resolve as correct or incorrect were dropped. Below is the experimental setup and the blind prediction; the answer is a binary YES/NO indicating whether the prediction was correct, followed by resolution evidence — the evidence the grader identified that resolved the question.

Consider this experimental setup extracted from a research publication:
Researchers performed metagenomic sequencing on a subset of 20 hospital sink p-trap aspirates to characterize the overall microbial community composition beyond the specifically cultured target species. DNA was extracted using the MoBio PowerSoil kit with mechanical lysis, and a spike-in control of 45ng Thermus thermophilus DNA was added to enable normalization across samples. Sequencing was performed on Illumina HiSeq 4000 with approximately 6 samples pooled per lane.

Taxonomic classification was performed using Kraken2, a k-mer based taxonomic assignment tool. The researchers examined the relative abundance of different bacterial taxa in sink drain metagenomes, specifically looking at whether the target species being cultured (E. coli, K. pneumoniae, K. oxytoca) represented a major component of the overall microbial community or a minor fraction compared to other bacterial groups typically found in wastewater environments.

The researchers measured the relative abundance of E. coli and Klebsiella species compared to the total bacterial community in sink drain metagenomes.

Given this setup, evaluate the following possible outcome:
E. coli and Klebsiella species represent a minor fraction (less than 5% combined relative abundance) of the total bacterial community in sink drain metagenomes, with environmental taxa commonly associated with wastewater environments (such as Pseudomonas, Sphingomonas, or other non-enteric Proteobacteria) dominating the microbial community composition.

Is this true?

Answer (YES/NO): NO